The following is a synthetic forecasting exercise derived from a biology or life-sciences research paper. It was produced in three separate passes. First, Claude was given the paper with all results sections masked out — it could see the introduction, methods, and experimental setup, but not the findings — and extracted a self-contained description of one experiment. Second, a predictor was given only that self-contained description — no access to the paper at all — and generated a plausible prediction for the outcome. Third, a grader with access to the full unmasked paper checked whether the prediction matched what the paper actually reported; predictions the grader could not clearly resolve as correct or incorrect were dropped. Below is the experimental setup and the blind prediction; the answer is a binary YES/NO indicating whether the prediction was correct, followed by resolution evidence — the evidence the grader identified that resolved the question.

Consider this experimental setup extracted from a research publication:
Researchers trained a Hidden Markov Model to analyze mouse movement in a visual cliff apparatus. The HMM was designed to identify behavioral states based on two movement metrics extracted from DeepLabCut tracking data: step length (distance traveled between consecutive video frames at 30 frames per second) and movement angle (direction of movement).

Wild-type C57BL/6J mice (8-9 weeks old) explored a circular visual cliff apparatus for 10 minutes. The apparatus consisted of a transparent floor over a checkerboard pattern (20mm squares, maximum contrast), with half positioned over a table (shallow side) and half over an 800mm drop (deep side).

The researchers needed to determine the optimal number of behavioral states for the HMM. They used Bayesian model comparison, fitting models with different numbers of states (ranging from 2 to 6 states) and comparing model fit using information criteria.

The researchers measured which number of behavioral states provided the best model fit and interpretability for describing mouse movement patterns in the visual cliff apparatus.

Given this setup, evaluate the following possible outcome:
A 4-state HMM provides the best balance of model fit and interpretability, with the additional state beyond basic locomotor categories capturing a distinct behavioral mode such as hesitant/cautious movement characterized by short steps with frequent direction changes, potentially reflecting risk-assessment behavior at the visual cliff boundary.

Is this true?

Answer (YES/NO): NO